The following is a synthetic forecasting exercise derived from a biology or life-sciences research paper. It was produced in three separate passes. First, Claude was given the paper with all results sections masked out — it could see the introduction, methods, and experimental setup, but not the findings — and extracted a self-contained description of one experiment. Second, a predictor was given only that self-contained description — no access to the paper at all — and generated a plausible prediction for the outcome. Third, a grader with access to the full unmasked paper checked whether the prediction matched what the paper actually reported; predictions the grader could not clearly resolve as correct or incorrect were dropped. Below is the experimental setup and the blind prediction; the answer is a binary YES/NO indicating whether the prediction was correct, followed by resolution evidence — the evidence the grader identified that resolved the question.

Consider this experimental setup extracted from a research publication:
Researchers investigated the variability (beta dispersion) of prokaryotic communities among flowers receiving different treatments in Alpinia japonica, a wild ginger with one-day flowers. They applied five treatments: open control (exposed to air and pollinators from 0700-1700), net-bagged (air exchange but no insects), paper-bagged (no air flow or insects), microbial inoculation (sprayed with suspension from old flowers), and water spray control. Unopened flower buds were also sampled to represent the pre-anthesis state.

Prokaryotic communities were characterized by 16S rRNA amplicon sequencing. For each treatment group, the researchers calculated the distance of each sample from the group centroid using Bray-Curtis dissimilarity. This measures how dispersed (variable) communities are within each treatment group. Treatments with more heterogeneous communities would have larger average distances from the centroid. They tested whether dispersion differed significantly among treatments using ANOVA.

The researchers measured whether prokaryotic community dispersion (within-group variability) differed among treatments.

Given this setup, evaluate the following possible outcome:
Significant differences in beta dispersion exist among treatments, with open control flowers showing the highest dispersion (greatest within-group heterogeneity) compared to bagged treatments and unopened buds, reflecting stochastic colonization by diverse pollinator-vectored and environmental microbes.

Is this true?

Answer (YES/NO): NO